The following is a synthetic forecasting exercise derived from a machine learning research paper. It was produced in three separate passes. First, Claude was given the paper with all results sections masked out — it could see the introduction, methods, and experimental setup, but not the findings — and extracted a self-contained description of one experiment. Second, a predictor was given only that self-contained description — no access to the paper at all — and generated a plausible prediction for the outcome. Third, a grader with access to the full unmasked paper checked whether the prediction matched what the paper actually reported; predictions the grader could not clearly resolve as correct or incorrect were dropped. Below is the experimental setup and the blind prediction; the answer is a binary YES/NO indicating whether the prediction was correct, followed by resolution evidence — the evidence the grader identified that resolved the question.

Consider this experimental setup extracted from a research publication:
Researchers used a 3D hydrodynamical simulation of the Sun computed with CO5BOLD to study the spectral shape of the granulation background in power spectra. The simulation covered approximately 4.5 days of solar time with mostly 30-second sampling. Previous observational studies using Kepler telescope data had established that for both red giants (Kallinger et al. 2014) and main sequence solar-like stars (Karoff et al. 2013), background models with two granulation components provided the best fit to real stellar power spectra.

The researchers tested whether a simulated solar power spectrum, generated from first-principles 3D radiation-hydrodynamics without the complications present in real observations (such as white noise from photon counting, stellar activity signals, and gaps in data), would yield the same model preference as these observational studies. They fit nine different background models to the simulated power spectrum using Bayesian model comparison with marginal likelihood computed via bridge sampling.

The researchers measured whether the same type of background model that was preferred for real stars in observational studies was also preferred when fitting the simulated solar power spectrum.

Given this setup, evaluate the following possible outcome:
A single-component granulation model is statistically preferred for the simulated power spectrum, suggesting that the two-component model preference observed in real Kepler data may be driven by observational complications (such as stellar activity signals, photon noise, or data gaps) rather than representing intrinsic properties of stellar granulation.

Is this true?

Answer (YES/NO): NO